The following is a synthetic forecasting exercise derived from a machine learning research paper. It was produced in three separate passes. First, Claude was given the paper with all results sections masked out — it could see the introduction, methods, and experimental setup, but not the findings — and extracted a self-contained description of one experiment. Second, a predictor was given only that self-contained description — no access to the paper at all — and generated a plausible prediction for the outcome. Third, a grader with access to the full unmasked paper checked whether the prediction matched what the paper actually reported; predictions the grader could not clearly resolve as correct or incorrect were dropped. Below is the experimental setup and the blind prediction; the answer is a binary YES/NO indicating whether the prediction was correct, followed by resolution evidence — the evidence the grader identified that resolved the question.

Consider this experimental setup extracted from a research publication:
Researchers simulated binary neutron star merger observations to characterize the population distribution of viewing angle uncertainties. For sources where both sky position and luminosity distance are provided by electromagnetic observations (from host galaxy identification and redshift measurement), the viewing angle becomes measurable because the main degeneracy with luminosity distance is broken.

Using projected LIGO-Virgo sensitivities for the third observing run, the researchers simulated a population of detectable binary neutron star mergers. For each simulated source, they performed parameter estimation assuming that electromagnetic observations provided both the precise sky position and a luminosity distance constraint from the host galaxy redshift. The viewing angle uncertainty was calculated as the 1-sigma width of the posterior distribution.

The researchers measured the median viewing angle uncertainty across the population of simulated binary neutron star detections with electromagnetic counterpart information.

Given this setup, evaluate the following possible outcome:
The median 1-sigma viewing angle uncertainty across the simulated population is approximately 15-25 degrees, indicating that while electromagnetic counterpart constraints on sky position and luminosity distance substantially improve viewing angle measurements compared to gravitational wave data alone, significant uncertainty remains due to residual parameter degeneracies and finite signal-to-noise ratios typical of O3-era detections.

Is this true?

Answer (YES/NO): NO